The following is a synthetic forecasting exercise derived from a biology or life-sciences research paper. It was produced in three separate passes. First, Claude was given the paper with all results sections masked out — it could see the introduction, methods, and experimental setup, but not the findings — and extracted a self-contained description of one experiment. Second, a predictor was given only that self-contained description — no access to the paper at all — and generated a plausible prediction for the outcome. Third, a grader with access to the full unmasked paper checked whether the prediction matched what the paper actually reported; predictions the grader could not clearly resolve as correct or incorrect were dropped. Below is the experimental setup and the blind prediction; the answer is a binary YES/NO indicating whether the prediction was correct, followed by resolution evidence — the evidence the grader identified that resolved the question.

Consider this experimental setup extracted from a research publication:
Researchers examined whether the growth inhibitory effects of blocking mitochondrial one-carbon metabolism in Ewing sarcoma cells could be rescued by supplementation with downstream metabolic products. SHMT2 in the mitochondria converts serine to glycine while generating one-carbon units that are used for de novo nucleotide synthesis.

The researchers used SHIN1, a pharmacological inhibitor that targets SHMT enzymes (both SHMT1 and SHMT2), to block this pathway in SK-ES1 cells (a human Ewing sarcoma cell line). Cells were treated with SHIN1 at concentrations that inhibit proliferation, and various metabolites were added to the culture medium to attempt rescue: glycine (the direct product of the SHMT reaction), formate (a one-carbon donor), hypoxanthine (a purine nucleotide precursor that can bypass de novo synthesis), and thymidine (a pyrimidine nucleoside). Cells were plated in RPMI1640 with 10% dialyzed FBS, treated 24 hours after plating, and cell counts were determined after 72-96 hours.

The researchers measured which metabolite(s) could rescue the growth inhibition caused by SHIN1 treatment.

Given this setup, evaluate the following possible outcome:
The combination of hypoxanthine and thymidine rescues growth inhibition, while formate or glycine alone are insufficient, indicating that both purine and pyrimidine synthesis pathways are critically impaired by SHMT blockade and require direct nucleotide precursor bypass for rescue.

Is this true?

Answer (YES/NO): NO